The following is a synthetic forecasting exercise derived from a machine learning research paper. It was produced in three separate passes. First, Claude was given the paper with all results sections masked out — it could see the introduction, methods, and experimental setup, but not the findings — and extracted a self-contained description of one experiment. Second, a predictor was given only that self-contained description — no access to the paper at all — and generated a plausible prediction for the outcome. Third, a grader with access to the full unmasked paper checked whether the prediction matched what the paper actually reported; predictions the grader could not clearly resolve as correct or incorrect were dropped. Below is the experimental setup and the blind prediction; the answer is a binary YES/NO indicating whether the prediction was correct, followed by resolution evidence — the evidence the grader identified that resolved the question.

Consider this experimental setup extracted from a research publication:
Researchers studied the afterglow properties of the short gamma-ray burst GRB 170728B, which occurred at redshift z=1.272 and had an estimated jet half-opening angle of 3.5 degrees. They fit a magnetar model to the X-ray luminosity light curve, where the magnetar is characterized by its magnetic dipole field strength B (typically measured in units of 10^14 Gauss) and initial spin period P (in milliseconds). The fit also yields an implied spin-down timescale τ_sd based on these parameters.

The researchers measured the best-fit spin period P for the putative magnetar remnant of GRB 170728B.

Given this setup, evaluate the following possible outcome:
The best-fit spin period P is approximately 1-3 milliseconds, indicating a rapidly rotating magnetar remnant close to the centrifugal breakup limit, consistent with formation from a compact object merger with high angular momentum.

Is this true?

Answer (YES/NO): YES